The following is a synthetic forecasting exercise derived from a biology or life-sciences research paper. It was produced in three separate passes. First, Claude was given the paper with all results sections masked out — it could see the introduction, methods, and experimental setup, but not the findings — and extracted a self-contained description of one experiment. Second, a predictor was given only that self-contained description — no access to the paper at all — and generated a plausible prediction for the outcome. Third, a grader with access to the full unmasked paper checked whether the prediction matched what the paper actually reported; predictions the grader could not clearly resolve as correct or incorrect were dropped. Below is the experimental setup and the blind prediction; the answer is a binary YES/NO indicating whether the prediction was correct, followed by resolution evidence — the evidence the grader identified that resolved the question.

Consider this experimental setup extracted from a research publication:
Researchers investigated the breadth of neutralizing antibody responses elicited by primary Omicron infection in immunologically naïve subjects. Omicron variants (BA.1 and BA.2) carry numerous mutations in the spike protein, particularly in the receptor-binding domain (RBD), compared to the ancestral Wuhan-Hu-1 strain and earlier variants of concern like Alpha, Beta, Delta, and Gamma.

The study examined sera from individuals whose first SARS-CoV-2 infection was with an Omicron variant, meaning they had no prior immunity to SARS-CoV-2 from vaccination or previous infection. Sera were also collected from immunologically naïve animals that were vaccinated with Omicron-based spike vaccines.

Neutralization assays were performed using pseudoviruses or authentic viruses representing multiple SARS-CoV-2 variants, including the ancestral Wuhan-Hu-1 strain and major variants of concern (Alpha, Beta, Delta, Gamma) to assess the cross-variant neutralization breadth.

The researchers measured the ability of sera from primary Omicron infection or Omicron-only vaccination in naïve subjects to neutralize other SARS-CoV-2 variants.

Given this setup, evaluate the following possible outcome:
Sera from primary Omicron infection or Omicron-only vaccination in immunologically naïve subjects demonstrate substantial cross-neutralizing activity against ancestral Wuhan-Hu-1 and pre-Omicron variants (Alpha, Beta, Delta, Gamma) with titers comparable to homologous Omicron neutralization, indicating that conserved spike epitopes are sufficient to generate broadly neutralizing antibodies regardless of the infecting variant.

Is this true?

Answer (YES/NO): NO